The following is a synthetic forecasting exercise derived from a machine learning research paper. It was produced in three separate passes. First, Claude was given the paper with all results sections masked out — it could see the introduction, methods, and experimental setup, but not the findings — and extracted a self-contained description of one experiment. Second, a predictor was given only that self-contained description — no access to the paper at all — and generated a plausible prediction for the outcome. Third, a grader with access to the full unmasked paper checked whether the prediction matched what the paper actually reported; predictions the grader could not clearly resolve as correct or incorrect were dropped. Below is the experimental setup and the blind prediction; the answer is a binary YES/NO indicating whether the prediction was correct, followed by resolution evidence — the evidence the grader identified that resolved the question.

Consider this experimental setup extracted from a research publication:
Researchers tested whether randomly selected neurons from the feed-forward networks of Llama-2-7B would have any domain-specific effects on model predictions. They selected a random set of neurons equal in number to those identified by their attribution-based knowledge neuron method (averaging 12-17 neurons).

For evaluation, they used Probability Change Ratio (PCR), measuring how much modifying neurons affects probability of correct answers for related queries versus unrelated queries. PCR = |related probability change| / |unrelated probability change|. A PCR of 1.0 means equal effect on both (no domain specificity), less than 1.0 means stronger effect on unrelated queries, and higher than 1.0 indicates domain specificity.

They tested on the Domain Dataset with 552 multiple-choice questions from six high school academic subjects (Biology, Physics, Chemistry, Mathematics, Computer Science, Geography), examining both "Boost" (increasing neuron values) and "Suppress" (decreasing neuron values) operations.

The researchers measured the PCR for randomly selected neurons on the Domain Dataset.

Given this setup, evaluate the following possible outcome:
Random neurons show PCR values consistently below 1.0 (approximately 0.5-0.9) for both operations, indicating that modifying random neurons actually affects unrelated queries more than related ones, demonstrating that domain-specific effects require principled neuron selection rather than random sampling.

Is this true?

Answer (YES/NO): NO